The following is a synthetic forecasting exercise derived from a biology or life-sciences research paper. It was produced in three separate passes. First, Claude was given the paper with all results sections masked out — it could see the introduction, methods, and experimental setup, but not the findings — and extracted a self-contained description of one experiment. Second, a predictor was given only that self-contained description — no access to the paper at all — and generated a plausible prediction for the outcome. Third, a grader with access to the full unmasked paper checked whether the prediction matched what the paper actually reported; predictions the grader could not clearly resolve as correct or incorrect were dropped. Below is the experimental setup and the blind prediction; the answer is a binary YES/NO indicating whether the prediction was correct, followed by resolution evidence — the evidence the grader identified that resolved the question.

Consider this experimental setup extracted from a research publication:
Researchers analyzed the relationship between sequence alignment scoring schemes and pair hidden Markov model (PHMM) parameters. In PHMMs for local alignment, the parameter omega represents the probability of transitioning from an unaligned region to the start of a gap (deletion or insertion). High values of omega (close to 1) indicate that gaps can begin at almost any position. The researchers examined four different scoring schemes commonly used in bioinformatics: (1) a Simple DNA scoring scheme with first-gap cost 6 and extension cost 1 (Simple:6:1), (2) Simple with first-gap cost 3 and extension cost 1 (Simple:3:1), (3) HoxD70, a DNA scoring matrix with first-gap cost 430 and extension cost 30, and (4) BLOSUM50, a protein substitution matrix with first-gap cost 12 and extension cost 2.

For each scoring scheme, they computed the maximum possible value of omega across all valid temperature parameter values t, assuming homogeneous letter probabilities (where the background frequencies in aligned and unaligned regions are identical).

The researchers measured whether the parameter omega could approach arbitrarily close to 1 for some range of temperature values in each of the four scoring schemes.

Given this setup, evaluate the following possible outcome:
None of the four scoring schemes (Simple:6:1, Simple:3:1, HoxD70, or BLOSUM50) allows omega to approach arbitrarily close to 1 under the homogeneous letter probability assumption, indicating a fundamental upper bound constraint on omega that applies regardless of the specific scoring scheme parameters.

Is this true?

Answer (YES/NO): NO